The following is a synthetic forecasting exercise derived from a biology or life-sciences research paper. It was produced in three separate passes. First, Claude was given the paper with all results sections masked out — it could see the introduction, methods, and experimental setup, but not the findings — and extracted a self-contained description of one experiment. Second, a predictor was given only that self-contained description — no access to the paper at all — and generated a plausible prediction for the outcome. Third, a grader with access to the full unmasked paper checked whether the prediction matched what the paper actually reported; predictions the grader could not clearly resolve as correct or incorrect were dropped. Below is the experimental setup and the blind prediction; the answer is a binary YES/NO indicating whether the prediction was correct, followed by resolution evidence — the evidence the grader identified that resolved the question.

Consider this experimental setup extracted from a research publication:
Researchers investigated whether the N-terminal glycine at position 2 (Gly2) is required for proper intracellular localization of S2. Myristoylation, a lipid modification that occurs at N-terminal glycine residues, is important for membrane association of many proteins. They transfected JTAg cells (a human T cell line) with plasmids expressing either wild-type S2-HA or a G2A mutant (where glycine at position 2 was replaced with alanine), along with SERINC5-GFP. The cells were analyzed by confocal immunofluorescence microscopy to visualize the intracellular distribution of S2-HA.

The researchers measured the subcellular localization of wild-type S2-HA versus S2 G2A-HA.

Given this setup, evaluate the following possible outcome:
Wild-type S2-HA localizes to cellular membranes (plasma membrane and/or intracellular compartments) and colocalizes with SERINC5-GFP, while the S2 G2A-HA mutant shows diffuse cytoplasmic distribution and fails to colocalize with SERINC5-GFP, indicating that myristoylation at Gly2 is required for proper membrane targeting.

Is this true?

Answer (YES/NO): YES